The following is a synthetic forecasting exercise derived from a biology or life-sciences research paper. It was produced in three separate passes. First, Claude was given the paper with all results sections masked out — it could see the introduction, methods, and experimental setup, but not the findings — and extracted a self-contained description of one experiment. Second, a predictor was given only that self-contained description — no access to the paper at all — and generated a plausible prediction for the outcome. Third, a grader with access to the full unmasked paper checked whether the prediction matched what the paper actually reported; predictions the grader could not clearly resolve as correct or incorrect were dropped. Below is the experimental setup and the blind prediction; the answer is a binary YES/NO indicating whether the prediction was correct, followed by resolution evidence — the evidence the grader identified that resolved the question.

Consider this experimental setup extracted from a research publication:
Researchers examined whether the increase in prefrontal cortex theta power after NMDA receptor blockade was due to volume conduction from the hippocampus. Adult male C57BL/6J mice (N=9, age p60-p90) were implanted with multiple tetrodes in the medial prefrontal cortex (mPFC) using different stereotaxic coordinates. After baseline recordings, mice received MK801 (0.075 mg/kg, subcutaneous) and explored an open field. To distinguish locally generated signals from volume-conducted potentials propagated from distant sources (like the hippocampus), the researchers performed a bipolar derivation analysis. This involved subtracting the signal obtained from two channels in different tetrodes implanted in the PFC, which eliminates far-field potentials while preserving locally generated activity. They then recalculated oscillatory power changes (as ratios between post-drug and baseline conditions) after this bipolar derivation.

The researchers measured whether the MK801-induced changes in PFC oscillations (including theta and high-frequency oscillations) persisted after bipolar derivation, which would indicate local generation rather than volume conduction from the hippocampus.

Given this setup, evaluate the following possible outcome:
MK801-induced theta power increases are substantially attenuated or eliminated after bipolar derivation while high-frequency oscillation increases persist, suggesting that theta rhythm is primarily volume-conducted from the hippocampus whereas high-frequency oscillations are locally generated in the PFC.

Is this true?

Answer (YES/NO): NO